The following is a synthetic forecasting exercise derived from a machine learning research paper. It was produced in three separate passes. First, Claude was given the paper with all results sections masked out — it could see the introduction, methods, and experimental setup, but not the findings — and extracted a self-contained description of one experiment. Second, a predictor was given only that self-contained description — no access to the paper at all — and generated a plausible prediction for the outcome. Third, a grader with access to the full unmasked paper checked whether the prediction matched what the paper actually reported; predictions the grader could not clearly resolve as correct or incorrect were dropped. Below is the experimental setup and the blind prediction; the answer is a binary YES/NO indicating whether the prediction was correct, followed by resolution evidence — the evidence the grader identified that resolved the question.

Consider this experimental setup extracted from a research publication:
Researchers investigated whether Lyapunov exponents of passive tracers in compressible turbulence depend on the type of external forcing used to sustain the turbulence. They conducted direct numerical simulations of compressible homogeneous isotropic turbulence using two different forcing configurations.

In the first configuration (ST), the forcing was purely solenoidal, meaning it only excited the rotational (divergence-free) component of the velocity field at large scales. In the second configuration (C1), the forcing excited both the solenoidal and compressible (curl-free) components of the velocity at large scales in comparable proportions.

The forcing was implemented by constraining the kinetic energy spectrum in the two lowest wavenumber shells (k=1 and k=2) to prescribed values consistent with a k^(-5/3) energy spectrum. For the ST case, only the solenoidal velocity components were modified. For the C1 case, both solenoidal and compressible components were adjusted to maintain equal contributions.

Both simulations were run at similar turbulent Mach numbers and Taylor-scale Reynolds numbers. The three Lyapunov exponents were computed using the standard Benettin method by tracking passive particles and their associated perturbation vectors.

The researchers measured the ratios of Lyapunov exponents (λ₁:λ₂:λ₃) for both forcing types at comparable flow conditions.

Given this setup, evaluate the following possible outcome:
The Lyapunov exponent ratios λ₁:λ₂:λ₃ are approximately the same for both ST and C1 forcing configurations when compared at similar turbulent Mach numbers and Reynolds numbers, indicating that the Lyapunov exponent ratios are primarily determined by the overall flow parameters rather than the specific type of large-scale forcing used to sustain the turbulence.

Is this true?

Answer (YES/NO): NO